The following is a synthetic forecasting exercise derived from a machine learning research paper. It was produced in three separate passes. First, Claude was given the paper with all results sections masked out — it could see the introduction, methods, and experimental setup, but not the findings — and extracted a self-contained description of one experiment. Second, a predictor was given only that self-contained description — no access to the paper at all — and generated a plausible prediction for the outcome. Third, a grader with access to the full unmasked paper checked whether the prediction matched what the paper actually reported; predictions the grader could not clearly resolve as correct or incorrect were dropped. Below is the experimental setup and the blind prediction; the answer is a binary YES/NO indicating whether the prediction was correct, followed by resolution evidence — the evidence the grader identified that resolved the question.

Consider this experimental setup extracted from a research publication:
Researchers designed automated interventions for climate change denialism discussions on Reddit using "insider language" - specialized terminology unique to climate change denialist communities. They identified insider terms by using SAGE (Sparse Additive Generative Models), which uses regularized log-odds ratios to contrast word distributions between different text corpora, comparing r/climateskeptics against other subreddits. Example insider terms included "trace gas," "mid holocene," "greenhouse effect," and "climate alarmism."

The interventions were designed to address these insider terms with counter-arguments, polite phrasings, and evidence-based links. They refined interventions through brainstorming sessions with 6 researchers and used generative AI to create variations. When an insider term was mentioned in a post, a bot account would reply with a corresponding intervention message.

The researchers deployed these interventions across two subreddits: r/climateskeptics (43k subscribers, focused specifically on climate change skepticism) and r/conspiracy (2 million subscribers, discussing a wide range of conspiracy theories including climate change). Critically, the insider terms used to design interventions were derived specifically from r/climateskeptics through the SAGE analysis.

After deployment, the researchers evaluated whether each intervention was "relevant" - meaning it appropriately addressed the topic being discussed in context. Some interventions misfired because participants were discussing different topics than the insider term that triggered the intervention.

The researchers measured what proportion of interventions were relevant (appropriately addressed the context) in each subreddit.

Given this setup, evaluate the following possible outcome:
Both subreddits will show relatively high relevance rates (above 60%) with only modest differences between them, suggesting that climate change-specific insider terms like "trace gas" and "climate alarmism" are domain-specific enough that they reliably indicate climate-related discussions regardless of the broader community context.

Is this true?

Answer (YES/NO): NO